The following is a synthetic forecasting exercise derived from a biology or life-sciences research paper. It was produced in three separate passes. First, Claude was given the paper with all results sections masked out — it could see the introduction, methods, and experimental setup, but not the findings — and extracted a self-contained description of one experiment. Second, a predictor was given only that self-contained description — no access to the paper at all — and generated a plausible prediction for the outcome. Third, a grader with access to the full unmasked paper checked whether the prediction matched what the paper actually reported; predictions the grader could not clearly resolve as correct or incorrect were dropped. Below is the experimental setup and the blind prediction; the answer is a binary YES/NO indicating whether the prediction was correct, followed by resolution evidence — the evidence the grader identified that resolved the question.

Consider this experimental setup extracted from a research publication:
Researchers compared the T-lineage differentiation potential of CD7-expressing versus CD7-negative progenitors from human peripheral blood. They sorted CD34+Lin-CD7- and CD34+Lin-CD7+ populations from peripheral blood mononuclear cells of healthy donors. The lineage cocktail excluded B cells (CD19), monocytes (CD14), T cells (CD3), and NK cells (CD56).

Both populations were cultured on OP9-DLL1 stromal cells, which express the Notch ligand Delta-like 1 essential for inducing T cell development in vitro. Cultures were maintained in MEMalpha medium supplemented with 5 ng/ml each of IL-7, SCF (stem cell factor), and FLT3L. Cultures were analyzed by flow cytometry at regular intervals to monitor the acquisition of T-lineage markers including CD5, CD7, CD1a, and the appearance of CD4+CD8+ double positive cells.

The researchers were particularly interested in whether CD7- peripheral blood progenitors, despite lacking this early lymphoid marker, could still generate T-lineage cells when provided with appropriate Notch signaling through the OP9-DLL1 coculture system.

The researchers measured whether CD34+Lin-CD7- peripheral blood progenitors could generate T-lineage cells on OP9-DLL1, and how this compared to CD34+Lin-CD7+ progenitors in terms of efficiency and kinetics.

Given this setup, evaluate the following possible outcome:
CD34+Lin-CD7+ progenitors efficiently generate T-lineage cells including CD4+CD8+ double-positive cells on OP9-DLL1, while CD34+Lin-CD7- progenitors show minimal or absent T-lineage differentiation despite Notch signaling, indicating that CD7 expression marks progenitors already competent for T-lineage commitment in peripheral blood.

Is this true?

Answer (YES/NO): NO